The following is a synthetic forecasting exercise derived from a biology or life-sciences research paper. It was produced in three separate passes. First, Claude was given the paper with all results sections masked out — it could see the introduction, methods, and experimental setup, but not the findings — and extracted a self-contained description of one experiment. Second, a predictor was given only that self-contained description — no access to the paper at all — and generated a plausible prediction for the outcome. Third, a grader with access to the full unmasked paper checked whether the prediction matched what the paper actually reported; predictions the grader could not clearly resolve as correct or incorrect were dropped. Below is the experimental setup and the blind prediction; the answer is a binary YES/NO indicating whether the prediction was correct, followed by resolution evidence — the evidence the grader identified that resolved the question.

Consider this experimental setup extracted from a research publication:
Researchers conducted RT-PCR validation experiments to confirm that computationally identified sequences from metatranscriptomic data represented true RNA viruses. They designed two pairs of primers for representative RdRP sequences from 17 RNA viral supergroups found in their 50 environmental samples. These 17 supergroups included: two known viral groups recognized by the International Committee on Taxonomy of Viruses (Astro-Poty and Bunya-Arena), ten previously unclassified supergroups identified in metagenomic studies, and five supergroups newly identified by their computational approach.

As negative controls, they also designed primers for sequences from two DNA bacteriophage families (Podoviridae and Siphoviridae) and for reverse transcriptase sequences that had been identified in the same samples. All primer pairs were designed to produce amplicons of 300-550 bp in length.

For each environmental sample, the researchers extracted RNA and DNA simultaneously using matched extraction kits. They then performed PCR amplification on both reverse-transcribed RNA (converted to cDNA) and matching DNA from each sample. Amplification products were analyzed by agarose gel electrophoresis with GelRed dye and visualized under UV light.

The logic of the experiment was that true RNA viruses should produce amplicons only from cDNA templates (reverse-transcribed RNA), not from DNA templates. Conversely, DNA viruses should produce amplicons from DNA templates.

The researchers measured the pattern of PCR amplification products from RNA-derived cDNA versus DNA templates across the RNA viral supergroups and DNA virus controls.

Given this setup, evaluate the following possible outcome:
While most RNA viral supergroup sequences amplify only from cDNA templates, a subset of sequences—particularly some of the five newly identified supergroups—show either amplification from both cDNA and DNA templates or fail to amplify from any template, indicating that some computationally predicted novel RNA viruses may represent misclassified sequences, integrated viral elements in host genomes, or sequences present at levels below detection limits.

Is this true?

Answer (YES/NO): NO